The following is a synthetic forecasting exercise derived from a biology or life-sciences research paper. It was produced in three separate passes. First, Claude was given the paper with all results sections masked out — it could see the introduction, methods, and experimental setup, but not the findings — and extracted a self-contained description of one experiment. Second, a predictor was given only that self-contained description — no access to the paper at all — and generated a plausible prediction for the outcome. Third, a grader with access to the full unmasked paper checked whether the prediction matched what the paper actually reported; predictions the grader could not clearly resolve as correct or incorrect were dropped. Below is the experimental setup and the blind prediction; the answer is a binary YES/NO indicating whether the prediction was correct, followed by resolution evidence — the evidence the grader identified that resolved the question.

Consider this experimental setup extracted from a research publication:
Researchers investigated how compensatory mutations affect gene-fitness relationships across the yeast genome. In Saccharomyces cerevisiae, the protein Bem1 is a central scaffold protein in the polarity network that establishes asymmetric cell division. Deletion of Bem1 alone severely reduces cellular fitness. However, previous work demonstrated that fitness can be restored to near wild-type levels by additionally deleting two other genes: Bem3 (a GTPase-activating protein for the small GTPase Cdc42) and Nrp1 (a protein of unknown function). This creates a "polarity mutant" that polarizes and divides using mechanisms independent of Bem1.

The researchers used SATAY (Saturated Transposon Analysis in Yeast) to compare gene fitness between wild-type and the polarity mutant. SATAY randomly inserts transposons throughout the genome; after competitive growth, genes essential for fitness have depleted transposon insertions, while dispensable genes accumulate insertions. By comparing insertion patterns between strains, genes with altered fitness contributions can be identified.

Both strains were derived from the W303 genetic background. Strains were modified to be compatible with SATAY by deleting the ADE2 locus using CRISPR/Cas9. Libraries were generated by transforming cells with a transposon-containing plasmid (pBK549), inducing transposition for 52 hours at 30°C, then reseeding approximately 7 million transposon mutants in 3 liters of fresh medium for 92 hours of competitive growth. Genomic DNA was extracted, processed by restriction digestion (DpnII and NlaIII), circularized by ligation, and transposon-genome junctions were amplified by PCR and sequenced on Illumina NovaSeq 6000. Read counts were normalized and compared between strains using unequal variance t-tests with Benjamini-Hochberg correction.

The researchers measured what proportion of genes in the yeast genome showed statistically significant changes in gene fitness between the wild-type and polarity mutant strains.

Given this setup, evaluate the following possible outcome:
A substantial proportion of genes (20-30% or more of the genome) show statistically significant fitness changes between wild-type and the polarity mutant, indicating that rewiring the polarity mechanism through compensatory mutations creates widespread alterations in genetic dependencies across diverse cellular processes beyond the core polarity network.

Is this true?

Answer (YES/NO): NO